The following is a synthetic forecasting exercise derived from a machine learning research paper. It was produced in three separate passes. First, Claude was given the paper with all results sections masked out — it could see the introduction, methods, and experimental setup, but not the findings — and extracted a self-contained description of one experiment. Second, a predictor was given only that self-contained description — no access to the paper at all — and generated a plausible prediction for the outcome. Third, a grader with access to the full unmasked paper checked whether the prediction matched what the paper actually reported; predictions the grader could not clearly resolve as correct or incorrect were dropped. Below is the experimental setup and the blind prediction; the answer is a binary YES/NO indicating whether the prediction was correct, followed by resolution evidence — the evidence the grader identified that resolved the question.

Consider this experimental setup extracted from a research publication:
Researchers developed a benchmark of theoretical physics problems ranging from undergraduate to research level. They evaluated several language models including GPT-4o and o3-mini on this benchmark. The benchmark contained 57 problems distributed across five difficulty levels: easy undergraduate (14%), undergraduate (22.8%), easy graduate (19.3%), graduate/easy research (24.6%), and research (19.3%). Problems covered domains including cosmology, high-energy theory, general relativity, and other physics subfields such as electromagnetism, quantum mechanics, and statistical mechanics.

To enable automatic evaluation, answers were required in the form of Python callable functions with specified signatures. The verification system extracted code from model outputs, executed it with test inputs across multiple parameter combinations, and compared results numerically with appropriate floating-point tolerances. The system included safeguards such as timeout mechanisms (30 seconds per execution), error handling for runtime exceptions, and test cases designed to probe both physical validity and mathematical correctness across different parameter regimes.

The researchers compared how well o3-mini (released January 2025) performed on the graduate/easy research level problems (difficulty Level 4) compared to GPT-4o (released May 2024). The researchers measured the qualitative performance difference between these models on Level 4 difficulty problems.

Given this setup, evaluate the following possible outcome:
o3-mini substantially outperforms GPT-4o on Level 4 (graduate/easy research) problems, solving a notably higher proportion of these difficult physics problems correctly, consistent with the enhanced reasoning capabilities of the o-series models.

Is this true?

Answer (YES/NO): YES